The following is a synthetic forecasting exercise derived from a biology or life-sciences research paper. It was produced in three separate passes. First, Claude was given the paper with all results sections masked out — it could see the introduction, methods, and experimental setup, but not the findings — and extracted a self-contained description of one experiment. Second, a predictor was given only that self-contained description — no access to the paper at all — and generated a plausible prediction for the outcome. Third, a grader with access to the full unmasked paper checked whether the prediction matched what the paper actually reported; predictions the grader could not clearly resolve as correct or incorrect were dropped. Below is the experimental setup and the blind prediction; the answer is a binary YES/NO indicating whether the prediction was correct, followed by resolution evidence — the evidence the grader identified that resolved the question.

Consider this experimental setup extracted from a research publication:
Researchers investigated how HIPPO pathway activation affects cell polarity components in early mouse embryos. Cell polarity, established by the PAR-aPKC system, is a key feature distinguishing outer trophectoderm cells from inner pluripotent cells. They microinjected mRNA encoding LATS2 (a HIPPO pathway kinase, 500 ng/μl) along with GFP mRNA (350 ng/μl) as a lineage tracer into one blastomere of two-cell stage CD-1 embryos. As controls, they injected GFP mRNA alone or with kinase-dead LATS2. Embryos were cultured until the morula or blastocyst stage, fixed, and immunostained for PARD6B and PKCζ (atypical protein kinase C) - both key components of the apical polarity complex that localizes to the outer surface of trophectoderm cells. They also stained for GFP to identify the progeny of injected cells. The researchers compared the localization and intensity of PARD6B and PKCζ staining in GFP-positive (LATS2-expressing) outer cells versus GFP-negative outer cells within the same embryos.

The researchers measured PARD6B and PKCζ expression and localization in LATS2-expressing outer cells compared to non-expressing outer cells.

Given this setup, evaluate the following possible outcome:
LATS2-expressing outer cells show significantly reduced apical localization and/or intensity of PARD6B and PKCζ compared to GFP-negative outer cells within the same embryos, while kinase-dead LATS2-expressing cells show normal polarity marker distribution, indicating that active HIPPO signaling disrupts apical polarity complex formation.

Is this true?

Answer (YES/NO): NO